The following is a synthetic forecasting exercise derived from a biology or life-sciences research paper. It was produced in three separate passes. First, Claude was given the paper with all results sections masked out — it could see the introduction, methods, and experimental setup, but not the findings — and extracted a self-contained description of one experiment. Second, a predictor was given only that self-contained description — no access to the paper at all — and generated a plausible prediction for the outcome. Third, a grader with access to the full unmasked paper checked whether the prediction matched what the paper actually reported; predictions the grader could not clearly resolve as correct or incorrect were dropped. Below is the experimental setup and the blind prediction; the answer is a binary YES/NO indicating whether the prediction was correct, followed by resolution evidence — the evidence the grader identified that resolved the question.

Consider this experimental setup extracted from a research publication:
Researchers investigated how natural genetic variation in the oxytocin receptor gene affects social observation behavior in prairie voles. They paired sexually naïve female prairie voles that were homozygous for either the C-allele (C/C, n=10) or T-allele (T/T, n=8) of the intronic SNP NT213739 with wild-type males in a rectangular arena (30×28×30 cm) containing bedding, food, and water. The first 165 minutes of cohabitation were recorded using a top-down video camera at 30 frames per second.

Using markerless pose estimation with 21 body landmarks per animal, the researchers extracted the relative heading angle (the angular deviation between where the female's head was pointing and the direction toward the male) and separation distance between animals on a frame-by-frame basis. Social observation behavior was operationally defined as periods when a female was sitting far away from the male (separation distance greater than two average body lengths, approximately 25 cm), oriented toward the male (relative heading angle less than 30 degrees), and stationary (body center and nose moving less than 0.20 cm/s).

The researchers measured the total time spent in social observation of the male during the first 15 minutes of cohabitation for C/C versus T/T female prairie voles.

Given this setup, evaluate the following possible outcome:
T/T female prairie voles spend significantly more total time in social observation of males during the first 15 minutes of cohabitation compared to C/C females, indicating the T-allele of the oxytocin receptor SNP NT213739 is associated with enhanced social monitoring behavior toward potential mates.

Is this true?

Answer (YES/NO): NO